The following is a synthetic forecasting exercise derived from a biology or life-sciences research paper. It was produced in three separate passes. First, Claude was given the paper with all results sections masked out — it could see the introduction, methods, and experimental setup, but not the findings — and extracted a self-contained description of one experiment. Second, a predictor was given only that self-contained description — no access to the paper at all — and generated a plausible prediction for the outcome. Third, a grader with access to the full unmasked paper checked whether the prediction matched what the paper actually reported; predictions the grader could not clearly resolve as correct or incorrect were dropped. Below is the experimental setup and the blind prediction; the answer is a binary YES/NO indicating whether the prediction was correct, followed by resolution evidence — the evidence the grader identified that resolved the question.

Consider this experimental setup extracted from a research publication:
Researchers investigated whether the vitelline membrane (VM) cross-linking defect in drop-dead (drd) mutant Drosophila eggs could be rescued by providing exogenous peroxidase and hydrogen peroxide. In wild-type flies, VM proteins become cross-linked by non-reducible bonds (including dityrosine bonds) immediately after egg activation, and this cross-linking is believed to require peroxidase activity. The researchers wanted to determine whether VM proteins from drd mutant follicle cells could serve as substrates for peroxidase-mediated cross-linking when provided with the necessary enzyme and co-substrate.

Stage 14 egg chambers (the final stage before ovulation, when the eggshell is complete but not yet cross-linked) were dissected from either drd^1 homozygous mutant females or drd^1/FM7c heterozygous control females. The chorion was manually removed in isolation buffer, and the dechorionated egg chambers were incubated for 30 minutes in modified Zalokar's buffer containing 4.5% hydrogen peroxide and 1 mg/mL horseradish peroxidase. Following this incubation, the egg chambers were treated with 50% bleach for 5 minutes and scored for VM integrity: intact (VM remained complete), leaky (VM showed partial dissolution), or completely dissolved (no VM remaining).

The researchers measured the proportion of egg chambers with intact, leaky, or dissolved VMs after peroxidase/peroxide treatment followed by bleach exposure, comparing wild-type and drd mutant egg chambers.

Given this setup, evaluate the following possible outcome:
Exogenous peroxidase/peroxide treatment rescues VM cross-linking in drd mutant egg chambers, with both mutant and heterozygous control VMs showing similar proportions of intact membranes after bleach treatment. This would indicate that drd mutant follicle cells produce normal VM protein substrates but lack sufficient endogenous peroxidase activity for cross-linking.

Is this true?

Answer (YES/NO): NO